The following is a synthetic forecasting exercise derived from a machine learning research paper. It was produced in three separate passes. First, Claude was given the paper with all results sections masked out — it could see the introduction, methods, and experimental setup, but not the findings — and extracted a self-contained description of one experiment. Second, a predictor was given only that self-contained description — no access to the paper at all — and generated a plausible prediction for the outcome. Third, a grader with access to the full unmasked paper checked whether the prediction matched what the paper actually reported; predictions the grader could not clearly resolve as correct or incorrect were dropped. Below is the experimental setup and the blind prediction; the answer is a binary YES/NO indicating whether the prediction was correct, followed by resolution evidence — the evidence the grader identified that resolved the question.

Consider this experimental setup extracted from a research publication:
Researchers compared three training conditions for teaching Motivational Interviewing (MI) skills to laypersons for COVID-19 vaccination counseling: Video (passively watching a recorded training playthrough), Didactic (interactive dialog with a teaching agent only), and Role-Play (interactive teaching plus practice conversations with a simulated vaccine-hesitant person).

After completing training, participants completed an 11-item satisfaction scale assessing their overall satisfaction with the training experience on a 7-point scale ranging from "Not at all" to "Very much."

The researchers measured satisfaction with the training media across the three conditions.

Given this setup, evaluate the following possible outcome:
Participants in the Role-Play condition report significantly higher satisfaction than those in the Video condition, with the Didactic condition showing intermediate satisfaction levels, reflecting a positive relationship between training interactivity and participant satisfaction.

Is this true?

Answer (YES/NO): NO